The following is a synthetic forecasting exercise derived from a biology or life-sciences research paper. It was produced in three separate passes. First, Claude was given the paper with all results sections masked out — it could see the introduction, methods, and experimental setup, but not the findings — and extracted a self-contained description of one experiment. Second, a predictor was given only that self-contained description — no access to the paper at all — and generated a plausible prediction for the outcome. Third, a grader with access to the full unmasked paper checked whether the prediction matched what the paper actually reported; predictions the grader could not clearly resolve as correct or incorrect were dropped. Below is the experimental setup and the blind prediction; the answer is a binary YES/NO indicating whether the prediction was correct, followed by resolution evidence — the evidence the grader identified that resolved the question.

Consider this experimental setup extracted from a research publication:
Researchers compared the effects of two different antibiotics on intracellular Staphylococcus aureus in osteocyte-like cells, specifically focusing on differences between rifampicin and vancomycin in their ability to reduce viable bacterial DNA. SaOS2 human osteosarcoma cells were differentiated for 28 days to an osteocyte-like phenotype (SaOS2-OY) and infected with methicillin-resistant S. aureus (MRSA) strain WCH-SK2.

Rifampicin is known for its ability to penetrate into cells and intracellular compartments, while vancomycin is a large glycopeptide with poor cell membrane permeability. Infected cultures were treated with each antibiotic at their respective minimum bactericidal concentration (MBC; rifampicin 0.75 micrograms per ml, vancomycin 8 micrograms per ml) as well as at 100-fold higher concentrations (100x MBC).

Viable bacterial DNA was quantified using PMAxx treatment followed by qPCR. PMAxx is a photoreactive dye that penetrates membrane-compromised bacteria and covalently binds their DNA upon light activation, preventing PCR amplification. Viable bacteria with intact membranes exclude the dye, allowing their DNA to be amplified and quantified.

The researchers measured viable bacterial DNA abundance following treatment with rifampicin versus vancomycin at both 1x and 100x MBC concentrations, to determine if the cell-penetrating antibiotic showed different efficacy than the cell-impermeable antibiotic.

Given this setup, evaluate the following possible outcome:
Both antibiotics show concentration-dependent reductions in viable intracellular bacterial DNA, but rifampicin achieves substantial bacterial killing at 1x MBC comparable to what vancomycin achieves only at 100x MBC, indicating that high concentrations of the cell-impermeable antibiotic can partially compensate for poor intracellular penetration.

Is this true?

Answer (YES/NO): NO